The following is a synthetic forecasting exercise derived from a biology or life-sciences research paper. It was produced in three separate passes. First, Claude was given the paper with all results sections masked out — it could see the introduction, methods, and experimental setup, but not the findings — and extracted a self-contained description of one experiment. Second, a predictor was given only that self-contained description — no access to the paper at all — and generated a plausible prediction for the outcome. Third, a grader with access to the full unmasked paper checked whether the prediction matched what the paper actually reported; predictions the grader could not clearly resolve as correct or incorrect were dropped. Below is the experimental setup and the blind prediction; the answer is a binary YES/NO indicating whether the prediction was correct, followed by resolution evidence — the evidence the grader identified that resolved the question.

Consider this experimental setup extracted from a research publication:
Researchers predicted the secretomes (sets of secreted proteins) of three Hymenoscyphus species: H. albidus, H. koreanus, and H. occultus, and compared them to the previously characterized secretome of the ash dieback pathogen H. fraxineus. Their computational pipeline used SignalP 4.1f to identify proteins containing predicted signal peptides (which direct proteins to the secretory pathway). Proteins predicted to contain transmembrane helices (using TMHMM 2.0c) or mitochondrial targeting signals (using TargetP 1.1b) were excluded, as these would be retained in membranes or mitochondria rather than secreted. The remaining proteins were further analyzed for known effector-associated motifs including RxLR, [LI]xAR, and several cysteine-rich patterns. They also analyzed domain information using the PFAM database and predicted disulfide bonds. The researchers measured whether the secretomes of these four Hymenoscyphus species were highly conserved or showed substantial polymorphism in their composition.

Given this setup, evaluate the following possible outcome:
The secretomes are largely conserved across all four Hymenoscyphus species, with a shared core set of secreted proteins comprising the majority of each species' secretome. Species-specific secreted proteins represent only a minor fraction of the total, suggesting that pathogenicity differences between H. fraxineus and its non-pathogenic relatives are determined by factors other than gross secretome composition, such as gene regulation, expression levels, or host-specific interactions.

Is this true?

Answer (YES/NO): NO